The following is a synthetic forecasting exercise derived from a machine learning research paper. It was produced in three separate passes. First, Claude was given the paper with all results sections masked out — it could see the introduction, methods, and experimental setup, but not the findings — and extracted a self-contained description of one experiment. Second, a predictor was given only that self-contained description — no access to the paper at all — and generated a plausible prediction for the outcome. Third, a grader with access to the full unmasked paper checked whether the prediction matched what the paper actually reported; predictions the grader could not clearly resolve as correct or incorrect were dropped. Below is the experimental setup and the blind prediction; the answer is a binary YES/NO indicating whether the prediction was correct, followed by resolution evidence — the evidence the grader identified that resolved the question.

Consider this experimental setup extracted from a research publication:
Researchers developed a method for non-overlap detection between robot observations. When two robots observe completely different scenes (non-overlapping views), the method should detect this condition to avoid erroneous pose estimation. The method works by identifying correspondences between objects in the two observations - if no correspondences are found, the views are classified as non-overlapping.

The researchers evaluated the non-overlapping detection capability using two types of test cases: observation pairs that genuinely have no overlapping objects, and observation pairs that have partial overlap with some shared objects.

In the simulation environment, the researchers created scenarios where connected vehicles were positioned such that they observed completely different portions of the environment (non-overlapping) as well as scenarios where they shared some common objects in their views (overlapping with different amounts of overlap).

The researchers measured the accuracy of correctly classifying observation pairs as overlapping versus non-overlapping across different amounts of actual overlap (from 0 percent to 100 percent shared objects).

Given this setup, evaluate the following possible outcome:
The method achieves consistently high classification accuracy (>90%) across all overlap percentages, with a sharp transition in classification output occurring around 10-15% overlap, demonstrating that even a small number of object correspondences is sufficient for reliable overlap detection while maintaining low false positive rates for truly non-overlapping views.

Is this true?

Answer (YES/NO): NO